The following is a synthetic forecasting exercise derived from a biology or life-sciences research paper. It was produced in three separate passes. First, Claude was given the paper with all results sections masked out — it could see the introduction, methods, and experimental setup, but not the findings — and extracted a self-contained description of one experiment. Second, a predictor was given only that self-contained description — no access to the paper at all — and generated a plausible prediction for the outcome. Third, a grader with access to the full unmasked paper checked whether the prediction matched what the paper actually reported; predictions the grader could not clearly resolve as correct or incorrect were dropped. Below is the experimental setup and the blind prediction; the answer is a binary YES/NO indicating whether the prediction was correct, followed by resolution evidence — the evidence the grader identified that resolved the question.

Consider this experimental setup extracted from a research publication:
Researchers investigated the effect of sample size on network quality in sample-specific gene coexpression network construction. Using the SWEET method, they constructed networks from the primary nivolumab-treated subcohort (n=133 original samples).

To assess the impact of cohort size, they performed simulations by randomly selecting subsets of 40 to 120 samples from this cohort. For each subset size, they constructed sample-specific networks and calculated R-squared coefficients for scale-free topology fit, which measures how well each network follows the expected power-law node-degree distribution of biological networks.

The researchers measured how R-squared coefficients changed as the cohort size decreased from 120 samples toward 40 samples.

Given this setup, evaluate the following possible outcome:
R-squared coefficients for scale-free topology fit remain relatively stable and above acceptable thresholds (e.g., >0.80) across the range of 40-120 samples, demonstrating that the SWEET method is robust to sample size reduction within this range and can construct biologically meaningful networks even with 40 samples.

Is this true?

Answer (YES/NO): NO